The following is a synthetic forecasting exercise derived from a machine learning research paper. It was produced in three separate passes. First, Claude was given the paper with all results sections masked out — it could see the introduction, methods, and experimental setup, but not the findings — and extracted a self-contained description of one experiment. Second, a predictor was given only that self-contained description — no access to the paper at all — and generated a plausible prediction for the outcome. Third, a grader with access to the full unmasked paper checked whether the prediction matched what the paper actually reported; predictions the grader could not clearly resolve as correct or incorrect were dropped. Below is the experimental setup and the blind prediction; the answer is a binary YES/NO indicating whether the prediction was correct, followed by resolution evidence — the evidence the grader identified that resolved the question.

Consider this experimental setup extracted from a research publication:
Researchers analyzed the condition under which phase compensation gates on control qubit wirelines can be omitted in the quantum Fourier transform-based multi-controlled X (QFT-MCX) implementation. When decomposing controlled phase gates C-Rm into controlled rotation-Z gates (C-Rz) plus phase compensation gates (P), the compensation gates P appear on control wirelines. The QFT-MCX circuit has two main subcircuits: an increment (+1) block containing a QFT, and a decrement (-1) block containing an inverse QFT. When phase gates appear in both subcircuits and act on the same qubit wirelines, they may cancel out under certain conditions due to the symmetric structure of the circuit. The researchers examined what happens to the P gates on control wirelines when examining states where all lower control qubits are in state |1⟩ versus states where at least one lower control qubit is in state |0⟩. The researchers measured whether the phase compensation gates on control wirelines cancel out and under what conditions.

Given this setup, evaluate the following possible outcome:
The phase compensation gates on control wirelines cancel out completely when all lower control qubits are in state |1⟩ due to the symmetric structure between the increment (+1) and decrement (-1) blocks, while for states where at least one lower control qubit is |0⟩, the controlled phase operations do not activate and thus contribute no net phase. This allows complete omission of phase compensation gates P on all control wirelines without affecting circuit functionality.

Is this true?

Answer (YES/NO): NO